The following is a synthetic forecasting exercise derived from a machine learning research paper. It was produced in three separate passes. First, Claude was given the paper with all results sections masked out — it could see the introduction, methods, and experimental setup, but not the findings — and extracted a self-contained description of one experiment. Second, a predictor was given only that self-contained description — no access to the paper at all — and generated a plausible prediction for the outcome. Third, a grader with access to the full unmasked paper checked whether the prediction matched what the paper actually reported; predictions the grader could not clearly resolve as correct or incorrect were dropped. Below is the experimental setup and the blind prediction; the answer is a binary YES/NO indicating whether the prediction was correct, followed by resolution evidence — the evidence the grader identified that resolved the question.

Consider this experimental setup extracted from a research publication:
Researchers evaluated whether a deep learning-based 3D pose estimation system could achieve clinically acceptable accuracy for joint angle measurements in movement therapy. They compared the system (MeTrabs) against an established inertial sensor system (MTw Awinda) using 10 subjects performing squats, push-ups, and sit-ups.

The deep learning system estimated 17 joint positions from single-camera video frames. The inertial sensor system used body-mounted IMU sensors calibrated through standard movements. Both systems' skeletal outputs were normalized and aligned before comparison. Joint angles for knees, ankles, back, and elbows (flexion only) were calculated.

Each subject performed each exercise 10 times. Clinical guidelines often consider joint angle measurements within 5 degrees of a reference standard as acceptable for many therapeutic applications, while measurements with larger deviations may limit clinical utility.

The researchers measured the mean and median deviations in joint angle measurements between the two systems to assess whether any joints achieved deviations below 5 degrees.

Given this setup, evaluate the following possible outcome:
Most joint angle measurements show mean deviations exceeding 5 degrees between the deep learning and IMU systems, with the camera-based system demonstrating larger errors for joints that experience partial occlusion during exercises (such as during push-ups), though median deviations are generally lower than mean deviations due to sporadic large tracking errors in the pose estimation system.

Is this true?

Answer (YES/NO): YES